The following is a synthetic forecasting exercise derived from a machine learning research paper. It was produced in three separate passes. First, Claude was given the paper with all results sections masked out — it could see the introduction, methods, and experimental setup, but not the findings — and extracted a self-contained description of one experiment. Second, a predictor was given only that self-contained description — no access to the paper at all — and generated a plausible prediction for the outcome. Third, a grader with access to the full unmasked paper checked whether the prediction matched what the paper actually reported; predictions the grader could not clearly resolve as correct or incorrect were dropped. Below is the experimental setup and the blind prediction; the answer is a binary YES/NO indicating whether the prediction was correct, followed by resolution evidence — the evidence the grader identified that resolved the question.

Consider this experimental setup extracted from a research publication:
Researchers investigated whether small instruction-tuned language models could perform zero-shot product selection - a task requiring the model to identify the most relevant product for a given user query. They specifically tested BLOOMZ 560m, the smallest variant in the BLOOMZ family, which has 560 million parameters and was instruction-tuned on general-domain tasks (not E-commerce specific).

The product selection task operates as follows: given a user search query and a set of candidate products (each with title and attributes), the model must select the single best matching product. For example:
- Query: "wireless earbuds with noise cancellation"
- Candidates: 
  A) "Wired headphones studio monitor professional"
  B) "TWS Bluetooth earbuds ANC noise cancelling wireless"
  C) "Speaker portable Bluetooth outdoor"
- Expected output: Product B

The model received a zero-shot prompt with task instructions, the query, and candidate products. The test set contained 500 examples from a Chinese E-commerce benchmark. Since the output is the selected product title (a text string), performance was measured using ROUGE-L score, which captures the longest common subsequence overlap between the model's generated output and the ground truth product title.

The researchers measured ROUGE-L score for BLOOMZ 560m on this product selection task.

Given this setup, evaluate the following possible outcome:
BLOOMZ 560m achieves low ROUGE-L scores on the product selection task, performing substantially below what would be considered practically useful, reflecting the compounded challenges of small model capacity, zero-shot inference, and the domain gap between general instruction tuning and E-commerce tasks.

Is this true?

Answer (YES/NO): YES